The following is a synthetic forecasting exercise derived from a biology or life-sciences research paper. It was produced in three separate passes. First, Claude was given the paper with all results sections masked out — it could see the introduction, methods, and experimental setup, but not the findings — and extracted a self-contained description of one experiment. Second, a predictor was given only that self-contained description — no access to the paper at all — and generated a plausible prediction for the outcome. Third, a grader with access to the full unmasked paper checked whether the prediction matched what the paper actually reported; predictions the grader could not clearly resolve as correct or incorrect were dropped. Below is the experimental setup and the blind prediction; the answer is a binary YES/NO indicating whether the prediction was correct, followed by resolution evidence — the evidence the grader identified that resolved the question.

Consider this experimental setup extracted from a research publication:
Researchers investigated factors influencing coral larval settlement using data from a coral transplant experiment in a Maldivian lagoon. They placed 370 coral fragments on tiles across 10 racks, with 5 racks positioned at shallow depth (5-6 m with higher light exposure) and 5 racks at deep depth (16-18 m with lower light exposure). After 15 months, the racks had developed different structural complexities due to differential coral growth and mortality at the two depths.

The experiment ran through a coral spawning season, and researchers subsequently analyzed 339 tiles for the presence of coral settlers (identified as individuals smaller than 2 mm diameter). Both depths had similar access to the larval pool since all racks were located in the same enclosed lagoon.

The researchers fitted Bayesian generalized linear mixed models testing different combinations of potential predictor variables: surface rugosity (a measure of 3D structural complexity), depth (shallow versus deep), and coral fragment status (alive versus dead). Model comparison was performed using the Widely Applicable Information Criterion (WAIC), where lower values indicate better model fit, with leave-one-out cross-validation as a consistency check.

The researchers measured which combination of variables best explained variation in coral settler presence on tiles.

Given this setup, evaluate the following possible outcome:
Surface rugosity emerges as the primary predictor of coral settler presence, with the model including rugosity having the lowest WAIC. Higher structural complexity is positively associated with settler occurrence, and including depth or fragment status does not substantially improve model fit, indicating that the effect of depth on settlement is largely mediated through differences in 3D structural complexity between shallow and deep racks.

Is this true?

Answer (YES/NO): YES